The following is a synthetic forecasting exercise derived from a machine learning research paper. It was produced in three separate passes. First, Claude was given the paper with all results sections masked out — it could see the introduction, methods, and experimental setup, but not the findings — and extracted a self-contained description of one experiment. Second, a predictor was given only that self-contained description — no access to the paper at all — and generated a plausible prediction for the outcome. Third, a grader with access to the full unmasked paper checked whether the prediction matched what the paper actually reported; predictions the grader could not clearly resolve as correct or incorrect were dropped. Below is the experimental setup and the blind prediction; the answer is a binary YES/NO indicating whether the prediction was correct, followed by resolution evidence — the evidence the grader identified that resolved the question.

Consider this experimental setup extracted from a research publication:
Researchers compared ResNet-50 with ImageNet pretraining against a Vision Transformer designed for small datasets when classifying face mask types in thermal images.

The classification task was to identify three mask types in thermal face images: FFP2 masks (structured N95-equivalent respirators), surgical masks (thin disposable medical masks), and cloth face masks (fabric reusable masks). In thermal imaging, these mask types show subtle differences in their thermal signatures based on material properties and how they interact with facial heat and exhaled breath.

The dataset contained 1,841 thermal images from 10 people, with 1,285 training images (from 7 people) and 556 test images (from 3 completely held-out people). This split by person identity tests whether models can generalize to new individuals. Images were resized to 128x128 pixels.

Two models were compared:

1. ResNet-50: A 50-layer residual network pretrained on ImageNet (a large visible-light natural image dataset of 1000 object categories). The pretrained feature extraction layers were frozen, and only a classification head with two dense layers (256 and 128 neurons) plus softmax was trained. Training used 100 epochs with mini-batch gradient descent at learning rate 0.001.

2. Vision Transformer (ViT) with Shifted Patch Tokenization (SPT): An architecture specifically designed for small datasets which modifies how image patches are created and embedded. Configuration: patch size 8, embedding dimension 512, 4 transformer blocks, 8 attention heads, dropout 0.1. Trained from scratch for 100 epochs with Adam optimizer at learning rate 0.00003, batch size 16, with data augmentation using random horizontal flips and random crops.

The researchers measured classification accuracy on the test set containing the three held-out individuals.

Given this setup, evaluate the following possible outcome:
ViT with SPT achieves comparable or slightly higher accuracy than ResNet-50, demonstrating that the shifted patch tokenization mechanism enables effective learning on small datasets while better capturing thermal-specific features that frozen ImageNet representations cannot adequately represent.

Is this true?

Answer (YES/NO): YES